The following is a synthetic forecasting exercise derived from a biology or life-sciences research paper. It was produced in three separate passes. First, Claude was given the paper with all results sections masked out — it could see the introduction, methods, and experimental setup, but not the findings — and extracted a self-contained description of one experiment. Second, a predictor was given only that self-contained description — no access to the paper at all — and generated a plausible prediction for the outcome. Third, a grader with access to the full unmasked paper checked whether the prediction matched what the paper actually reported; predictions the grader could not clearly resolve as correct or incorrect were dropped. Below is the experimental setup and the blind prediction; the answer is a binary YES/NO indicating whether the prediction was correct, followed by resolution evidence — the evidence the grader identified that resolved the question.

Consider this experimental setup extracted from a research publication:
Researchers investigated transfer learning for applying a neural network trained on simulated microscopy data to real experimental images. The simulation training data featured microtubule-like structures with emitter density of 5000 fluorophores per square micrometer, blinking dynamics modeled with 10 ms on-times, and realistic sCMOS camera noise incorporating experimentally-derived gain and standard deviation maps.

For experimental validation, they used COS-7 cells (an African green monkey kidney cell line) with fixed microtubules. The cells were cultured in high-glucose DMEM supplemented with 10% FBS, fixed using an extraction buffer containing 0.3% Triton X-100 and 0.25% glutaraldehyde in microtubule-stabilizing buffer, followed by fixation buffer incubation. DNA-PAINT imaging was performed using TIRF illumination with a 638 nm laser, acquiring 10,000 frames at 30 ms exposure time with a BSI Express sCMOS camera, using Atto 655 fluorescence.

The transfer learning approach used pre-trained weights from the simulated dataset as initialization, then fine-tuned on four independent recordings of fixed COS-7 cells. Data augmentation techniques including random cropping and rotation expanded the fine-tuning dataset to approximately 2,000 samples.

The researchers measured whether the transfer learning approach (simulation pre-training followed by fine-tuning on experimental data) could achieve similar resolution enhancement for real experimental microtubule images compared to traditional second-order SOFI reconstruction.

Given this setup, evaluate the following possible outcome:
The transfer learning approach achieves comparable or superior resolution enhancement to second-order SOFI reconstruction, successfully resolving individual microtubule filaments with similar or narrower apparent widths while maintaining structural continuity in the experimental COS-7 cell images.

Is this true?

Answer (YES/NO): YES